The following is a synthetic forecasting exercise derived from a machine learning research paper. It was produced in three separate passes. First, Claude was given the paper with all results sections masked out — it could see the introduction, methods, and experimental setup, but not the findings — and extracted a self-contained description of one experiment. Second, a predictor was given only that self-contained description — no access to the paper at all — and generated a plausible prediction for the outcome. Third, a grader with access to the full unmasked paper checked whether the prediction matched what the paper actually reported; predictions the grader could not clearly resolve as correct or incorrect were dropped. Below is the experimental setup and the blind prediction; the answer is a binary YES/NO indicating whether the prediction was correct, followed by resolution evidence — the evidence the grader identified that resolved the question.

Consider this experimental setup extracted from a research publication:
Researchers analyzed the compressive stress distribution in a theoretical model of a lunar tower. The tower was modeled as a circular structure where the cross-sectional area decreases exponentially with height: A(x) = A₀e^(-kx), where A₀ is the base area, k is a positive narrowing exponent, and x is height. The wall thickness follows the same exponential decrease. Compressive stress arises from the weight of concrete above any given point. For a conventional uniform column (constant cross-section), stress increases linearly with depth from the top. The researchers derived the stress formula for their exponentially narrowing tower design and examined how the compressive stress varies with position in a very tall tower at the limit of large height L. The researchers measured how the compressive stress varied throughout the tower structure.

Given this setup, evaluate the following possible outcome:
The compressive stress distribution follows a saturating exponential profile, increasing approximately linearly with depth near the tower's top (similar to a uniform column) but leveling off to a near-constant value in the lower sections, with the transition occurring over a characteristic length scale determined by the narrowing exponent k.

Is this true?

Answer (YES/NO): YES